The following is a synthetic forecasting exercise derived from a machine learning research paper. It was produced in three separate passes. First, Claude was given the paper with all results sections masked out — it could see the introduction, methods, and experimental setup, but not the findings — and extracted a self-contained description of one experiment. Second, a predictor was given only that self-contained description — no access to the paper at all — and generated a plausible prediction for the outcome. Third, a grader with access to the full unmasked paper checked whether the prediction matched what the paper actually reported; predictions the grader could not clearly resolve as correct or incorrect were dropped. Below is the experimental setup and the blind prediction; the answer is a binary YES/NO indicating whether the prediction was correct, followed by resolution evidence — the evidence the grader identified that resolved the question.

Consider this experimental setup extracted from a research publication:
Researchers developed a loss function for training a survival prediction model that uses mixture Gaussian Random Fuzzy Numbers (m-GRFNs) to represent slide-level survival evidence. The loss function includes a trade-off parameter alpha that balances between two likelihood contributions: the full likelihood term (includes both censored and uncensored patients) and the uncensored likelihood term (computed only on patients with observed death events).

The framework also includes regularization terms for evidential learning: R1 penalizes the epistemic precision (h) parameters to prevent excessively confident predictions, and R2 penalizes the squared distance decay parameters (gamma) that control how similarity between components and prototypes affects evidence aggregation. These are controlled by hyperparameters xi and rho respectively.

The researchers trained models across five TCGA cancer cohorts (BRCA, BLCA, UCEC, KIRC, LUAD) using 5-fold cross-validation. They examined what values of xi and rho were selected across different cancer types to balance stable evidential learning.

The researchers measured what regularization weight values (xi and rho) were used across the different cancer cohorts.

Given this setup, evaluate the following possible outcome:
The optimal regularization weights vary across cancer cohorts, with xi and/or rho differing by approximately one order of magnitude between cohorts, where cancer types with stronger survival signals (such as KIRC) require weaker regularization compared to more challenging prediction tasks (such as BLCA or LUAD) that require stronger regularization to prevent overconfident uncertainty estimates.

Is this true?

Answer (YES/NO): NO